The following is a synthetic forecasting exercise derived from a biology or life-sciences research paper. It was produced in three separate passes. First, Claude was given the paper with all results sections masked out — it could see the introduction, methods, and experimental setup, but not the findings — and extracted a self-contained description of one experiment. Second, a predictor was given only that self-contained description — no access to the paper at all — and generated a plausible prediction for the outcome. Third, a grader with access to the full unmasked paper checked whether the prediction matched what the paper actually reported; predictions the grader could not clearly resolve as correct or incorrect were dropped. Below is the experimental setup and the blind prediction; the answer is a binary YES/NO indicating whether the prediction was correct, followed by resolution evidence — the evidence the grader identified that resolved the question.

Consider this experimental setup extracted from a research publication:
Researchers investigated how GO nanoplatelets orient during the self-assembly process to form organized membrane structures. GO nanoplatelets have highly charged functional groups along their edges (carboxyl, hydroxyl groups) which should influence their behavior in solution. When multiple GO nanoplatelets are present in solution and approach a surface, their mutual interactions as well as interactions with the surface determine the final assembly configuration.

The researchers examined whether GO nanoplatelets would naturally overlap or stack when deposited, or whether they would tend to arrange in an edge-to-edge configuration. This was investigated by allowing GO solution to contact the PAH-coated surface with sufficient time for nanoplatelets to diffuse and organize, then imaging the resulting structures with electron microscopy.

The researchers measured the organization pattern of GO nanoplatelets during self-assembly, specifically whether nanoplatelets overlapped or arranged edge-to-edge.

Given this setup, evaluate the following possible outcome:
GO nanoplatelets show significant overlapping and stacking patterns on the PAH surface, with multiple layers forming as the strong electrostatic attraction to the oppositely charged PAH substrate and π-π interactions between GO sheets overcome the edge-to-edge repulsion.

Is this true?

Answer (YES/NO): NO